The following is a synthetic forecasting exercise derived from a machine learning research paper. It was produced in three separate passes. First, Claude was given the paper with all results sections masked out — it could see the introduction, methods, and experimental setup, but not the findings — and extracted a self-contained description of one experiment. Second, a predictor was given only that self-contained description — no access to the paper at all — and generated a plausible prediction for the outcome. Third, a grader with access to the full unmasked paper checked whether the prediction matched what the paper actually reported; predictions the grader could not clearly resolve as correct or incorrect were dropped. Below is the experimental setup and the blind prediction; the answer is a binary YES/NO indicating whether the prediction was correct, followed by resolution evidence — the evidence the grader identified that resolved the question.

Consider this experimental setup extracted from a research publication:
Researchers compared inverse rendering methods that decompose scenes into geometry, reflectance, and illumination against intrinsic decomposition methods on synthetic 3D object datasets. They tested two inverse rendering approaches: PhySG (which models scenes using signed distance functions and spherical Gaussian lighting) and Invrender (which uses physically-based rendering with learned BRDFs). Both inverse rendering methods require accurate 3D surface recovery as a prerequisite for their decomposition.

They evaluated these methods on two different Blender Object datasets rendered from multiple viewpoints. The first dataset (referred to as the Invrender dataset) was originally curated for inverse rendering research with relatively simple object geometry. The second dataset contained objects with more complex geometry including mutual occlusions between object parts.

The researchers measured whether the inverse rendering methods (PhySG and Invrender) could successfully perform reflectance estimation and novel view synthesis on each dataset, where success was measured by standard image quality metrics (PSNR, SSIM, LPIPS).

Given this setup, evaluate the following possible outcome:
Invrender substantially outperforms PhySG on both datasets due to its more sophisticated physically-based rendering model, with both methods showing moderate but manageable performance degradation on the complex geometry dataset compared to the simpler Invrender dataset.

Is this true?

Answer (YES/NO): NO